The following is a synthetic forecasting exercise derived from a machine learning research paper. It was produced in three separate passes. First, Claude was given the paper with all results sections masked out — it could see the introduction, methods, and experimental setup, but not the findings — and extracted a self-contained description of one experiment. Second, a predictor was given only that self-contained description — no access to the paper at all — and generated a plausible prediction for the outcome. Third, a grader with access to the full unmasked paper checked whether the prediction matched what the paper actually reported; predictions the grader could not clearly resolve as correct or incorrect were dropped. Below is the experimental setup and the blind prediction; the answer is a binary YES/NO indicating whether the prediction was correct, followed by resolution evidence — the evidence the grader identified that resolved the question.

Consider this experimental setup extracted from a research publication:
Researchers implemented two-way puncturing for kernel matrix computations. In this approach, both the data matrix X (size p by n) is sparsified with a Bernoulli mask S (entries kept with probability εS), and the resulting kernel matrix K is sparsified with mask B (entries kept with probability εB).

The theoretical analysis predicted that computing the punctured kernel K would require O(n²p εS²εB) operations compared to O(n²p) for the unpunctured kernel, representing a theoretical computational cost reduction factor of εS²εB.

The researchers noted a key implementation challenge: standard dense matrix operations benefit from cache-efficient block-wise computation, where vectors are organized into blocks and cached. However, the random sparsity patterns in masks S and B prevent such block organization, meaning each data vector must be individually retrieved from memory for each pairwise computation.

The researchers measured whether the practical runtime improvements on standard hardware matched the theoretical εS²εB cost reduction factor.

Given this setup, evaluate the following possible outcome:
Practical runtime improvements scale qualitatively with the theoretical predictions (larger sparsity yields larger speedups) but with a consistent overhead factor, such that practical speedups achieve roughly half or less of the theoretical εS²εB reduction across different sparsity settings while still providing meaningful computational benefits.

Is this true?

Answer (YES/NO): NO